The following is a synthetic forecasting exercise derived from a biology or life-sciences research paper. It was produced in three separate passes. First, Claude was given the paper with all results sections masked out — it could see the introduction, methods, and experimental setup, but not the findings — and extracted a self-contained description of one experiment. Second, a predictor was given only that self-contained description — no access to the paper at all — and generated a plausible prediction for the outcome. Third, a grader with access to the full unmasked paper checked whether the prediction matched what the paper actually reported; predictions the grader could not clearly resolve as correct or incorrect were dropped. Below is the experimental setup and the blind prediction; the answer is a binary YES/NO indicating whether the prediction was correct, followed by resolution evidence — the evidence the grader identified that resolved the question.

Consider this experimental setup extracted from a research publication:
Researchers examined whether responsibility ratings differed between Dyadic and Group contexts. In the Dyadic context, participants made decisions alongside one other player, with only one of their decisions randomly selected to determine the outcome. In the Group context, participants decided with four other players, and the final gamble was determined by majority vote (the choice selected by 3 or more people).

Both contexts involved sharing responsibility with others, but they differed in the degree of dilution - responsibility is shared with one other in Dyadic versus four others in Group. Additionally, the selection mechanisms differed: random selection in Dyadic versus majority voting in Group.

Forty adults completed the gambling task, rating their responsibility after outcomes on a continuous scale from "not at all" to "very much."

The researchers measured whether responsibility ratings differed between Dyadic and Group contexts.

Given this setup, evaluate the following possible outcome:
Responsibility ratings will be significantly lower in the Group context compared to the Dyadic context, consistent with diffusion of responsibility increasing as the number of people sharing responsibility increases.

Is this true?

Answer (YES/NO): YES